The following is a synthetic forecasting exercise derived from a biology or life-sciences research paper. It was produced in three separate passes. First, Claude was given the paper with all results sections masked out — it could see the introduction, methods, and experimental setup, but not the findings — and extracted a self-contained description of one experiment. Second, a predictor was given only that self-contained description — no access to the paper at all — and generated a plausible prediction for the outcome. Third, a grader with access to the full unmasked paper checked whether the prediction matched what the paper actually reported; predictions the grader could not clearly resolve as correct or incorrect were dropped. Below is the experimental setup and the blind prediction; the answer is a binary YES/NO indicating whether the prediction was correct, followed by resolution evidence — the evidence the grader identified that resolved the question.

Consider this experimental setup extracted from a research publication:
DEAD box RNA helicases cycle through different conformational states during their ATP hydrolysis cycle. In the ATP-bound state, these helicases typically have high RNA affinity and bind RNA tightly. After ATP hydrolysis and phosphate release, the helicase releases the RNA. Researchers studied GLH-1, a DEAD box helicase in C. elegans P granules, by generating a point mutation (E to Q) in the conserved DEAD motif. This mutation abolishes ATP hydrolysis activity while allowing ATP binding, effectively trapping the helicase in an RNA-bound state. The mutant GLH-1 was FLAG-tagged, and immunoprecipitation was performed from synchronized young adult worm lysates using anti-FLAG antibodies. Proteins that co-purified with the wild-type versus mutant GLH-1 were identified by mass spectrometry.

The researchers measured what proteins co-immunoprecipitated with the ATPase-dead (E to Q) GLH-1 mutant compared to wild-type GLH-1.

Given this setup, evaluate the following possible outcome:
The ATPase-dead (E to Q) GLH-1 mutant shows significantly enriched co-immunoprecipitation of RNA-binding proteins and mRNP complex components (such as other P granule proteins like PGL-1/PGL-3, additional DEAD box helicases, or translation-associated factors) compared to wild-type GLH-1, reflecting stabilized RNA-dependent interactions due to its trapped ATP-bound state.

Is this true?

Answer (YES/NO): NO